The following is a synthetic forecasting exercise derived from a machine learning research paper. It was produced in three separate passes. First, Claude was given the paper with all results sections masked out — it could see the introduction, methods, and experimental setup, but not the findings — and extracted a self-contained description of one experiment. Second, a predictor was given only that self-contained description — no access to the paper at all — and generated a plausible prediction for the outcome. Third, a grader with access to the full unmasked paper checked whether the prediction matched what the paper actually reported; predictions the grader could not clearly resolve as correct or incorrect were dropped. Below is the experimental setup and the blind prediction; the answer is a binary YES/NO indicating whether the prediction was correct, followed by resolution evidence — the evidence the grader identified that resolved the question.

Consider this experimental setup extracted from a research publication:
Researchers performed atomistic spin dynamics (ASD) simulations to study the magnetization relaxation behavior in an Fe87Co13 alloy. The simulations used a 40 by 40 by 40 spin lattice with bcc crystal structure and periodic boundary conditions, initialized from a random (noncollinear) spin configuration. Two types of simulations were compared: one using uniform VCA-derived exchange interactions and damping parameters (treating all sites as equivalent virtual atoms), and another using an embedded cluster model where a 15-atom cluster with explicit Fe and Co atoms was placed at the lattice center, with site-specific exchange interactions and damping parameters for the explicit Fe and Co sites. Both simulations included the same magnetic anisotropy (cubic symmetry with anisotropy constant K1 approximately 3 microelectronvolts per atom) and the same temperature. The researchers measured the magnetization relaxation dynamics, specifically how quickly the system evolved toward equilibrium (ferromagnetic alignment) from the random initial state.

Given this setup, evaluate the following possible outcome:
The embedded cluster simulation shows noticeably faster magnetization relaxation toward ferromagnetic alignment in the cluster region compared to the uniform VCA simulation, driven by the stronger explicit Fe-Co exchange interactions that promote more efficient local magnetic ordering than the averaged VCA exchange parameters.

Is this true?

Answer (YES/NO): NO